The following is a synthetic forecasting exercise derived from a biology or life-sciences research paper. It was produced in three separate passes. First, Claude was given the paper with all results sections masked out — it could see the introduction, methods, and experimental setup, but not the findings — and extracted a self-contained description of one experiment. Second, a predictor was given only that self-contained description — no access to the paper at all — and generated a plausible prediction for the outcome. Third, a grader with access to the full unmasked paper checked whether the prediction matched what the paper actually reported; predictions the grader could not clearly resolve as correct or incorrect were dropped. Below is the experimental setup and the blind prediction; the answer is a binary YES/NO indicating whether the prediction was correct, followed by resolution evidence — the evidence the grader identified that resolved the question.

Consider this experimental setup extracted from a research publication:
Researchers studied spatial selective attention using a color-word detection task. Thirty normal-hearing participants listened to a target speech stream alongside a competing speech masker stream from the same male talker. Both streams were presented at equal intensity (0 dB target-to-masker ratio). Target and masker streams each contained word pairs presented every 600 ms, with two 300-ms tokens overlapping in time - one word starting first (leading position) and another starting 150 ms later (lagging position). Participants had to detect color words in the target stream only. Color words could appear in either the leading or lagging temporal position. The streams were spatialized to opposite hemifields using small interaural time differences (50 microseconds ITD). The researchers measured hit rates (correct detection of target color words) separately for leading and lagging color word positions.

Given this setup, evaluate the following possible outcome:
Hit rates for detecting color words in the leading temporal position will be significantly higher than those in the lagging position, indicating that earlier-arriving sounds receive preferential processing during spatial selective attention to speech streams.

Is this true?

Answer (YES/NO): YES